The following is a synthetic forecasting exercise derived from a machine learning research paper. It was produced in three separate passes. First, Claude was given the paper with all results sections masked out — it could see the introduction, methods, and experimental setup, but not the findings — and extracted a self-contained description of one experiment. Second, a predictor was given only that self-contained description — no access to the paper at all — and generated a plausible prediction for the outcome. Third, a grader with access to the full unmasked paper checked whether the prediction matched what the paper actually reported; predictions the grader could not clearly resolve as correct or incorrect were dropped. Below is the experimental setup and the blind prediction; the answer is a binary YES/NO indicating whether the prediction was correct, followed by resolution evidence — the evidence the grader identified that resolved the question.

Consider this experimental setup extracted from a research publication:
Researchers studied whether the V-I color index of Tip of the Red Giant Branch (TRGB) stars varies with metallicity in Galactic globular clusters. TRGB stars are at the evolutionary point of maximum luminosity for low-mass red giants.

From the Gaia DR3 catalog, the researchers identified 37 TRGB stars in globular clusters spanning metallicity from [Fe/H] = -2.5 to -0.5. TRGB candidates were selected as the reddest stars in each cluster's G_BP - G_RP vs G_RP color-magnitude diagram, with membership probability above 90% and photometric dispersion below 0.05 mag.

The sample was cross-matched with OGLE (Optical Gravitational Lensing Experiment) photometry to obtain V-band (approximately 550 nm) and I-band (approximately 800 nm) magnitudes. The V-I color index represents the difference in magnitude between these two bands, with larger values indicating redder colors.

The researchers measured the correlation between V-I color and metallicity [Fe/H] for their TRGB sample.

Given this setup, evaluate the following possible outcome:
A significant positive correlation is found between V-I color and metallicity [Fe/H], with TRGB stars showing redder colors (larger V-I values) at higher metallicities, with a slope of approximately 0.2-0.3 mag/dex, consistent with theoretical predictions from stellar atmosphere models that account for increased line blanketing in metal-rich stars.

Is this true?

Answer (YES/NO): NO